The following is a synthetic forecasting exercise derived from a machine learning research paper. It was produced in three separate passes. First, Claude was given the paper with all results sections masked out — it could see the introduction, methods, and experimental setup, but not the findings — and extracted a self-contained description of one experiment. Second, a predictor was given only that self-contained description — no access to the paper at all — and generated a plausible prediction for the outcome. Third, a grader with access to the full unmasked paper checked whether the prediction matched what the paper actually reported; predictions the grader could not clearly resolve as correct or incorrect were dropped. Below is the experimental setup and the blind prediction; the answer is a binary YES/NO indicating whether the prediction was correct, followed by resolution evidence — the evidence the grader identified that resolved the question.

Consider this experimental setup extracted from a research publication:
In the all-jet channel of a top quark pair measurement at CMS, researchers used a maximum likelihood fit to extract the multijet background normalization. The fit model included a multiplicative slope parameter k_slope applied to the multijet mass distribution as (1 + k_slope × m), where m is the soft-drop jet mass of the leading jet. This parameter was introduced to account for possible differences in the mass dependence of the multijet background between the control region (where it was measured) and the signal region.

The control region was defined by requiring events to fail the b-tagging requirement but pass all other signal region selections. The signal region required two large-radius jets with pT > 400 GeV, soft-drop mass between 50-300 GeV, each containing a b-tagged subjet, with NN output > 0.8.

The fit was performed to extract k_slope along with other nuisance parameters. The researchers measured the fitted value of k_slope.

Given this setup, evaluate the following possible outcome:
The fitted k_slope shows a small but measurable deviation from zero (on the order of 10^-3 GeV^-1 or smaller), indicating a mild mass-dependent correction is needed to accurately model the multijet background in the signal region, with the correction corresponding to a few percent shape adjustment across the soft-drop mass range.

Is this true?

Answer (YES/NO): NO